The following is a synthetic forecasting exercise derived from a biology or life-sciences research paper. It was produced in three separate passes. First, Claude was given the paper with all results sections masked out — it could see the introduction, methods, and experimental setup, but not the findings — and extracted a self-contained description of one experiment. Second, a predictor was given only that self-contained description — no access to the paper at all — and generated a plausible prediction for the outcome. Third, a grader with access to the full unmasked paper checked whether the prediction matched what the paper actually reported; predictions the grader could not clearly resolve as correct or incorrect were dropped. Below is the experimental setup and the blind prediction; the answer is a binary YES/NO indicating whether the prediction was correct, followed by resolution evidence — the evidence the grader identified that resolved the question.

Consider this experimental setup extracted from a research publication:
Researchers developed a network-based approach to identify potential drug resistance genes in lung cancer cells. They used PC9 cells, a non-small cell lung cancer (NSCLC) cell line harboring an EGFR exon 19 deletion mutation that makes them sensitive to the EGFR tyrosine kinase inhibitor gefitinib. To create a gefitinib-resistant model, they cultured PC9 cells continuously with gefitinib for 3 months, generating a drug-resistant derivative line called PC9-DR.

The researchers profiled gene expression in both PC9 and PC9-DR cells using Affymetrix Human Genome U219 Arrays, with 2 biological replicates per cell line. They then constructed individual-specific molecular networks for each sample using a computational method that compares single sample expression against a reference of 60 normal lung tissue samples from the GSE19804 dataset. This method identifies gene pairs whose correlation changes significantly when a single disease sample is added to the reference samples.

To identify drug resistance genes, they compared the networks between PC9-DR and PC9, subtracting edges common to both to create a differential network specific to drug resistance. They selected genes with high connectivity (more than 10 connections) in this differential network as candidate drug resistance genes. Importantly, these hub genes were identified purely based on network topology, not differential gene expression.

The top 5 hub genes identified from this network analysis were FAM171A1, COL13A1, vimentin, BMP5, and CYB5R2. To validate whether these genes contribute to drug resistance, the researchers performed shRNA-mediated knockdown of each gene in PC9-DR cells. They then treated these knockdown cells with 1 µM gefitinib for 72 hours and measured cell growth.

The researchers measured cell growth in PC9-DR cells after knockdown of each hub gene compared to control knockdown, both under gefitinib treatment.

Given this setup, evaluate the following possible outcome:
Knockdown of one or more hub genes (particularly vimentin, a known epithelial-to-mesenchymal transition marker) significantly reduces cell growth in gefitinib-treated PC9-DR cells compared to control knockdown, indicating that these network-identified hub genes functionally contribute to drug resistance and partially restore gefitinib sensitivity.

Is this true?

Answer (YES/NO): NO